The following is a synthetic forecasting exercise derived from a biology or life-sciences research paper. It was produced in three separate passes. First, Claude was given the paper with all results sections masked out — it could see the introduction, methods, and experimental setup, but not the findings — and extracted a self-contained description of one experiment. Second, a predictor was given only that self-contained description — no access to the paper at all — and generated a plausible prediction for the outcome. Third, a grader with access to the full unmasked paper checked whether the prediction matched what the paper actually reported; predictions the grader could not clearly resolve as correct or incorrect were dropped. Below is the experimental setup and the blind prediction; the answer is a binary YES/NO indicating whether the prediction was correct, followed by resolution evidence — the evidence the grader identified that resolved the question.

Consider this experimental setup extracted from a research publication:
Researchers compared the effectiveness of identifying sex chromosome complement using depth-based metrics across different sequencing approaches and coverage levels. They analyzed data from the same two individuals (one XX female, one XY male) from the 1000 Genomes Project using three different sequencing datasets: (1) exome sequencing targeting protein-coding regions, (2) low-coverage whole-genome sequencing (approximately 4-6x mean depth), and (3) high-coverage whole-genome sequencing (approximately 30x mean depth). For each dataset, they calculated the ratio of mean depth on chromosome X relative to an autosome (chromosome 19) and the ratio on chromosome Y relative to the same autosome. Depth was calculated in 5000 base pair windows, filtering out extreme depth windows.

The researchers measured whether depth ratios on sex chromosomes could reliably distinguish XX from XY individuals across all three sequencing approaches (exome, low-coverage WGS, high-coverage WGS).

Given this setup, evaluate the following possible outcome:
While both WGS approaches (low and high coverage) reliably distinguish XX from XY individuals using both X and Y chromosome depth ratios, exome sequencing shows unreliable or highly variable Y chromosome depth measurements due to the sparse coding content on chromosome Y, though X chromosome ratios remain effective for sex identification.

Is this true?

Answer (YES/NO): NO